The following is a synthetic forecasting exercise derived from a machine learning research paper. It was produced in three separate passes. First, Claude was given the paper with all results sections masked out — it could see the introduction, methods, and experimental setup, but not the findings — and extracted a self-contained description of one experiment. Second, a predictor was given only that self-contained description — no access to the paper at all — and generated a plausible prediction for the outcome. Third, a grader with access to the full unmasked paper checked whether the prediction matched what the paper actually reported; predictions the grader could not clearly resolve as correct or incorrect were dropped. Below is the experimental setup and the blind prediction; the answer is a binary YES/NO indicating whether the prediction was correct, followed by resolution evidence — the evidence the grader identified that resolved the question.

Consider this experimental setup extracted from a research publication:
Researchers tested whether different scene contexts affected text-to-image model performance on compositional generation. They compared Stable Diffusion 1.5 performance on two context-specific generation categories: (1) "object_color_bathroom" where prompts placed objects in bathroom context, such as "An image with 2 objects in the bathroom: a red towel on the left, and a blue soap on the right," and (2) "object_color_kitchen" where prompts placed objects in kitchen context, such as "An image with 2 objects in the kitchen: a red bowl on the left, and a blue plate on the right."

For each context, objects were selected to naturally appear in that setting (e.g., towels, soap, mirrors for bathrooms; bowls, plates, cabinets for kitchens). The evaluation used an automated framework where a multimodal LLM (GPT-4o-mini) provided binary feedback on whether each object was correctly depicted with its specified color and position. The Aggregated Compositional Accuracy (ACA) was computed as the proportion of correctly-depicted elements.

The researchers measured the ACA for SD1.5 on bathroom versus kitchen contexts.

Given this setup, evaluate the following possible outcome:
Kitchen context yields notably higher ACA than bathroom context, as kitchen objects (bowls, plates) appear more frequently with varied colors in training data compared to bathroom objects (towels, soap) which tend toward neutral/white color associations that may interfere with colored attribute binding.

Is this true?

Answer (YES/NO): YES